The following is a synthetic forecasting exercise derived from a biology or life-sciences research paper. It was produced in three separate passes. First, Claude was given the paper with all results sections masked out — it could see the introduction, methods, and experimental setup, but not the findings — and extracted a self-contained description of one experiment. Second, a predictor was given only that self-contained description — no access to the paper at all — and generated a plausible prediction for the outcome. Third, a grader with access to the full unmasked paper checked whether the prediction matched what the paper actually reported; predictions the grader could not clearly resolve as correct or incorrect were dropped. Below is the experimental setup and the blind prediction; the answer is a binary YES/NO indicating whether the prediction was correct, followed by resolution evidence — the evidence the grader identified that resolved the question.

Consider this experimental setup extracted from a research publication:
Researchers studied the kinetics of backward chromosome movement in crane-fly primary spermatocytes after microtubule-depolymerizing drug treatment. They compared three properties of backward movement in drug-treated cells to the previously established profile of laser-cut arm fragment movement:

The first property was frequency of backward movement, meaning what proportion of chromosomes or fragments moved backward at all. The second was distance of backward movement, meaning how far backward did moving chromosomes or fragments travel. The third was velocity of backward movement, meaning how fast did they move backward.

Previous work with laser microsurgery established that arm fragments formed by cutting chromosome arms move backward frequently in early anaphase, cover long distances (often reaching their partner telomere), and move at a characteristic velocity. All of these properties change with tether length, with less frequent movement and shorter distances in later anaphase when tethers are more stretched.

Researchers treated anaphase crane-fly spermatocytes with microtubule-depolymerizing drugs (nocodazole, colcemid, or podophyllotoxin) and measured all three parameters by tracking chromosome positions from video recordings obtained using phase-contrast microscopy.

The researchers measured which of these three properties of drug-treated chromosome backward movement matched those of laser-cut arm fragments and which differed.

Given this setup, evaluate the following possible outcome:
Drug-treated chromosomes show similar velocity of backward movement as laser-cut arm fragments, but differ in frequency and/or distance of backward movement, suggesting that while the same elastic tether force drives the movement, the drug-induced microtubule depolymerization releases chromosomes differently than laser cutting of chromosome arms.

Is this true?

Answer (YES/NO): NO